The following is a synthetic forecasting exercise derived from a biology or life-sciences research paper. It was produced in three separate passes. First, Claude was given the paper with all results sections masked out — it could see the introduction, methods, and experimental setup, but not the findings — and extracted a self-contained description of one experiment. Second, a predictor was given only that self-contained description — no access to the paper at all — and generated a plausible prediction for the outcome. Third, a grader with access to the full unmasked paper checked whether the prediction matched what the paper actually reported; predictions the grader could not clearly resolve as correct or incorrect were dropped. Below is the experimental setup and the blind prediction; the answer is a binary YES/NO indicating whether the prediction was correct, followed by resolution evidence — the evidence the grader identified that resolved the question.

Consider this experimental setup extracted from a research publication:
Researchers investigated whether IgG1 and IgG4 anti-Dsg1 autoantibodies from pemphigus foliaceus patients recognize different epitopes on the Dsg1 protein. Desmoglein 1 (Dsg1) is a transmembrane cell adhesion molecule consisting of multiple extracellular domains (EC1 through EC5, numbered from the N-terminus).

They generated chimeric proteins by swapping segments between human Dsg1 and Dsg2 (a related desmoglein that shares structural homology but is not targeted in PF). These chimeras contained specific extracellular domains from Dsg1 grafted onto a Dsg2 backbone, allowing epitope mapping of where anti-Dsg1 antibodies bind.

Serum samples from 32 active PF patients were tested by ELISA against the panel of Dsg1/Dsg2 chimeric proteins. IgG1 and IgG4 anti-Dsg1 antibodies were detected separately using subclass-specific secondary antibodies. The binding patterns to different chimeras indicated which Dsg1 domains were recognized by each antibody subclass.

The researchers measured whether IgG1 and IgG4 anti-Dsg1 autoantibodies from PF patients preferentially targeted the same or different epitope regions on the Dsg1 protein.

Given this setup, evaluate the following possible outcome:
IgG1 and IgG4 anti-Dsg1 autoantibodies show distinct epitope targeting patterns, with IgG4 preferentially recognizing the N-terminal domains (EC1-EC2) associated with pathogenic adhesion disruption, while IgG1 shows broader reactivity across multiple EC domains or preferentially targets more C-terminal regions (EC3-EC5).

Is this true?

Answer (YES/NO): NO